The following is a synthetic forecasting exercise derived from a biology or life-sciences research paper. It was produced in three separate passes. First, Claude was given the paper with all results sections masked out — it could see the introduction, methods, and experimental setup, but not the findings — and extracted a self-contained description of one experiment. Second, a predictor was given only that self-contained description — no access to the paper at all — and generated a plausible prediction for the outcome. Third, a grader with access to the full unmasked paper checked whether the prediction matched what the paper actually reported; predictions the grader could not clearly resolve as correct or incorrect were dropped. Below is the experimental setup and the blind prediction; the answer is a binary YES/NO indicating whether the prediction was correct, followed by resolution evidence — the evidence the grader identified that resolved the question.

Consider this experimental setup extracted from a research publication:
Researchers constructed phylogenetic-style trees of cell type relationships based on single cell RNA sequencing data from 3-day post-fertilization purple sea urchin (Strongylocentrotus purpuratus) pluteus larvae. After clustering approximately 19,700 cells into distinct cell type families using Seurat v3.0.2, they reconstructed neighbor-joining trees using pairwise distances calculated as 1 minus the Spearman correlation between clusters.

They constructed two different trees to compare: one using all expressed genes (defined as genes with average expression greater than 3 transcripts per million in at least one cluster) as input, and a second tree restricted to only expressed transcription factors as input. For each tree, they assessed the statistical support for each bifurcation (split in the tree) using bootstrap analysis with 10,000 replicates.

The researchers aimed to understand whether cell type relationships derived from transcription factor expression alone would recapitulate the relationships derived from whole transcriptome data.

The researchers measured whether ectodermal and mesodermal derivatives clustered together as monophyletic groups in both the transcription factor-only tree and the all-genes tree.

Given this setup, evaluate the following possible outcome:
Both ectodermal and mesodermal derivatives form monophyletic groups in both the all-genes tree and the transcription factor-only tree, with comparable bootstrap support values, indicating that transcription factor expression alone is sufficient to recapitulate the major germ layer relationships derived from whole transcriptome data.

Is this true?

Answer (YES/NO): NO